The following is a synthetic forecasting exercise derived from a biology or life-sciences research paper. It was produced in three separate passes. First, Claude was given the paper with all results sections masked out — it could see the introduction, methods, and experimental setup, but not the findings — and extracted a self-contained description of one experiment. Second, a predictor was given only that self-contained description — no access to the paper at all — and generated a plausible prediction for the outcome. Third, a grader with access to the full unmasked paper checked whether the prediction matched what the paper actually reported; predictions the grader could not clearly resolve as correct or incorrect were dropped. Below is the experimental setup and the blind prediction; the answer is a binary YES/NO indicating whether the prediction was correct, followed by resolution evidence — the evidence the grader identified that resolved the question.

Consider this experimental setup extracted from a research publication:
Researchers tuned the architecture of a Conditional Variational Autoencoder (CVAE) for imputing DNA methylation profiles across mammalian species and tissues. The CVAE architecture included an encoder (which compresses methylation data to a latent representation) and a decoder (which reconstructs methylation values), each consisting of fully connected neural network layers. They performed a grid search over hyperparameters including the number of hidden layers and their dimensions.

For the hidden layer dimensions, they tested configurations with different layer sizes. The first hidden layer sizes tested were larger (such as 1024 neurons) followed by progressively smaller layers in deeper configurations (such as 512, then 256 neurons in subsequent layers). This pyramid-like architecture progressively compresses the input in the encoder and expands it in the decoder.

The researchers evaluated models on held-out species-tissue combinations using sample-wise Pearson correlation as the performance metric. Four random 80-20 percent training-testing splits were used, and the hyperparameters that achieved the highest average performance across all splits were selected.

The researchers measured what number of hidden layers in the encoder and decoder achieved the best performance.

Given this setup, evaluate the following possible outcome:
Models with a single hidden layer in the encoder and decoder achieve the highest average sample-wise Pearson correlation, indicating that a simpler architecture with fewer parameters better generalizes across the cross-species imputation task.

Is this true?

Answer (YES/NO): NO